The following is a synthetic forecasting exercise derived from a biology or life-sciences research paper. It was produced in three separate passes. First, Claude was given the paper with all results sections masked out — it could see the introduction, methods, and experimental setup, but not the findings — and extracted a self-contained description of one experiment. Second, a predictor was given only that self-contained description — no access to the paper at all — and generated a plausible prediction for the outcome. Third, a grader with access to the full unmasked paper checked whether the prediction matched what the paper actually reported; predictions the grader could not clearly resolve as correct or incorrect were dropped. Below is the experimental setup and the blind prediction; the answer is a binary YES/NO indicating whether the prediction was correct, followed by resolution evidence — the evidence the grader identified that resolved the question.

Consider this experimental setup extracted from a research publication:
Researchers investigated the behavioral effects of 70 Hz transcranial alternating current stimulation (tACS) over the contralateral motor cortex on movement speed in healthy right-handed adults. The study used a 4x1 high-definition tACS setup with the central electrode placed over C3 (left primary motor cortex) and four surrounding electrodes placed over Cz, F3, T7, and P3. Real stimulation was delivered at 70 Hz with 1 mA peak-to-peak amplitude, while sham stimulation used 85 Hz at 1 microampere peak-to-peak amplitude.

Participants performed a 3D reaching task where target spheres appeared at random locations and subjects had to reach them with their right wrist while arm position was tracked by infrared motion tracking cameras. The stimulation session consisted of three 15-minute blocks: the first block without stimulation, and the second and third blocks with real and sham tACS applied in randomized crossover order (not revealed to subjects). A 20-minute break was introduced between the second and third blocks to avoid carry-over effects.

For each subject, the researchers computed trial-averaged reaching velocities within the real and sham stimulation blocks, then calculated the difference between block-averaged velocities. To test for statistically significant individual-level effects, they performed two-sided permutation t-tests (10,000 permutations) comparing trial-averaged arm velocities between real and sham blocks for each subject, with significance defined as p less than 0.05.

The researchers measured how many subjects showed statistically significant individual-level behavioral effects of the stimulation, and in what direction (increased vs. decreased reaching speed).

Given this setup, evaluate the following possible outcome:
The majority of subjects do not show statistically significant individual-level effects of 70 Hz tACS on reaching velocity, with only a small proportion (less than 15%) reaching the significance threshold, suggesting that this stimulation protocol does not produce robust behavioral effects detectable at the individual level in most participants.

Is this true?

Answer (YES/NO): NO